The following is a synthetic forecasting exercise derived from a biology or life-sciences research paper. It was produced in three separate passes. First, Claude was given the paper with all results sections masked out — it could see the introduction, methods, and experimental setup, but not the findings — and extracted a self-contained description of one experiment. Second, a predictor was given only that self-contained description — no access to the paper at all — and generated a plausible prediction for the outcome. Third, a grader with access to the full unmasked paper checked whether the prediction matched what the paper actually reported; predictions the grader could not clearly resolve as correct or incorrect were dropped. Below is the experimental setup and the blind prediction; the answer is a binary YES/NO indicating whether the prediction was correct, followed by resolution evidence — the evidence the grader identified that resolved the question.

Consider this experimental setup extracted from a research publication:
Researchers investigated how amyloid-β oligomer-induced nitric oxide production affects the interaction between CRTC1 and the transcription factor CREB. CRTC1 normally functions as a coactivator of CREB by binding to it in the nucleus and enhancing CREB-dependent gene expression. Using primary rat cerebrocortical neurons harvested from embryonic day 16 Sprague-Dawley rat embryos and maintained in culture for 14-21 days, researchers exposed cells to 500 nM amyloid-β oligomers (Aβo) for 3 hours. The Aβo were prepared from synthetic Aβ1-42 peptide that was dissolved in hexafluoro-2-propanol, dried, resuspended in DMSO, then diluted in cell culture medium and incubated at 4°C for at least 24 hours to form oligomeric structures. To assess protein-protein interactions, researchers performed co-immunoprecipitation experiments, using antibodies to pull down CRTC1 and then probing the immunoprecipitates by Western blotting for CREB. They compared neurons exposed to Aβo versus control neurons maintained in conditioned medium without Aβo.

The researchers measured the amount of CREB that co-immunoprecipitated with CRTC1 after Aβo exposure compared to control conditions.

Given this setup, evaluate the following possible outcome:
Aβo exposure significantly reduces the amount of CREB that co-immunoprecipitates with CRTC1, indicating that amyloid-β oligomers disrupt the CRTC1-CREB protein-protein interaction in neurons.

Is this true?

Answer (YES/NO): YES